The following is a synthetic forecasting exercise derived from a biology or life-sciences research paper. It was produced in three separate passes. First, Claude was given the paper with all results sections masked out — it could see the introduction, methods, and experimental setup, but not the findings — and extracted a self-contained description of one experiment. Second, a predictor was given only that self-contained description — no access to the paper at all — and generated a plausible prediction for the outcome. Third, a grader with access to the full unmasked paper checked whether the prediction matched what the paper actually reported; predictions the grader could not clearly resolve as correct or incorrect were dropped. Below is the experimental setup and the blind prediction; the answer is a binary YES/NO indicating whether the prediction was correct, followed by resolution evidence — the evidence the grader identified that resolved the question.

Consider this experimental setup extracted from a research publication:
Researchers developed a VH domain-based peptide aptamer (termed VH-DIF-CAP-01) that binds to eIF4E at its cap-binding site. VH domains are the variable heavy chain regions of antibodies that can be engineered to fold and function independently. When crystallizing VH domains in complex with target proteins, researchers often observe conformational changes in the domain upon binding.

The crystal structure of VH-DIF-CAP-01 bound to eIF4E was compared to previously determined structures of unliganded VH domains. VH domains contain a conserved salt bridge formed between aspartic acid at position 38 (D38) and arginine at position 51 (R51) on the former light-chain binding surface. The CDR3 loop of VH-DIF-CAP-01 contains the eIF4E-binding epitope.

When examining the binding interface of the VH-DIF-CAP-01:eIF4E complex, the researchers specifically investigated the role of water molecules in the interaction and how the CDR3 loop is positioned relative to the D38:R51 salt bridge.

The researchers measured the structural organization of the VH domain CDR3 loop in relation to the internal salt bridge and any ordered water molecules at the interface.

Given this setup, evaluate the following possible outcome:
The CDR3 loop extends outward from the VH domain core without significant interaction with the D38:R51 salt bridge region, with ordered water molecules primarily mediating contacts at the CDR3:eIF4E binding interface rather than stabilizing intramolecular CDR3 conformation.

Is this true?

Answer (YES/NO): NO